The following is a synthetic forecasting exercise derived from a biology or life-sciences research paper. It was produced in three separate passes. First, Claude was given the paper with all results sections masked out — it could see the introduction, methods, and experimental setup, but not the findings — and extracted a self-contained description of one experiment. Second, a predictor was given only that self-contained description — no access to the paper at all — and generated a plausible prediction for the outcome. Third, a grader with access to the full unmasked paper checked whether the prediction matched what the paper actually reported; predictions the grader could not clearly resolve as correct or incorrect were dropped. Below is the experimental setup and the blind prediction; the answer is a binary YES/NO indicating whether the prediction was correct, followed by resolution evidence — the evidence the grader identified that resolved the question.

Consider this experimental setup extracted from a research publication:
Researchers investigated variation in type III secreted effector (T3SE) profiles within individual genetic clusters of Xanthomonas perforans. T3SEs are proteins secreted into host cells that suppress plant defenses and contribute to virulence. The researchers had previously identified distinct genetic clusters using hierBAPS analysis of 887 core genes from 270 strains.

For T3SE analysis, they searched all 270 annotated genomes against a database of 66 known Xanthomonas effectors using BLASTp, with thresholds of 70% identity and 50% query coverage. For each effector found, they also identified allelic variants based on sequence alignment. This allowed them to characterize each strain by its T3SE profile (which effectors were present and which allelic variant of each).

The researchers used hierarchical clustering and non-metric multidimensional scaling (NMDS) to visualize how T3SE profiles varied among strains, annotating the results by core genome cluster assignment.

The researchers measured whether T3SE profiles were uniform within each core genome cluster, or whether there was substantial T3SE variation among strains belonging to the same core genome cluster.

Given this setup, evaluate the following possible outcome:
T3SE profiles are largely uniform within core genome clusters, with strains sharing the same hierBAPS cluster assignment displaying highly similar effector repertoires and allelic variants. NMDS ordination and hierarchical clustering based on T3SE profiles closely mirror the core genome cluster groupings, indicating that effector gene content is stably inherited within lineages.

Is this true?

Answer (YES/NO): NO